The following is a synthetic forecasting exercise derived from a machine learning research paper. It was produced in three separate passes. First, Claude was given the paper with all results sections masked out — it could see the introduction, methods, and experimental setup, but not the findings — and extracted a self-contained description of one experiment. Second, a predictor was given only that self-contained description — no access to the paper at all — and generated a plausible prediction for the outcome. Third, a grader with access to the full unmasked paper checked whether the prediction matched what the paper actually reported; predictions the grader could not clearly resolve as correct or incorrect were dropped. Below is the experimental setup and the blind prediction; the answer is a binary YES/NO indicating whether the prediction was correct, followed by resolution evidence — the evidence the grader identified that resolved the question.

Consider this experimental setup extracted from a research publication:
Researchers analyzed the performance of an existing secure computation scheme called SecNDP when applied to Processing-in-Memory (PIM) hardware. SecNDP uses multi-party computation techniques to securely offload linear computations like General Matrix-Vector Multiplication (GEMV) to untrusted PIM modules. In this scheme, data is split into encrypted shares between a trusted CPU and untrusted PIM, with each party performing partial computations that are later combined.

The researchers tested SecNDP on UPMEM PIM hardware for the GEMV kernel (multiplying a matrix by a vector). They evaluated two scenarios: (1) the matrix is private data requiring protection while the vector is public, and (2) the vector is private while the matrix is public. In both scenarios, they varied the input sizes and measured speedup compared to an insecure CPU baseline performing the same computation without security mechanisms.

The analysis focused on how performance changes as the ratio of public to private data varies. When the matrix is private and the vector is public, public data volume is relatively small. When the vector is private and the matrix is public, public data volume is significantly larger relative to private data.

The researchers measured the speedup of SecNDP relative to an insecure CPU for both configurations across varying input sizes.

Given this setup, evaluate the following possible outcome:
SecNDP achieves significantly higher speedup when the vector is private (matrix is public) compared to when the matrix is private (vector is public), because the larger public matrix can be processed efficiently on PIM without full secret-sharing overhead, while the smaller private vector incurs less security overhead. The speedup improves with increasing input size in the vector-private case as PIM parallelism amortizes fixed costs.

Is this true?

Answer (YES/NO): NO